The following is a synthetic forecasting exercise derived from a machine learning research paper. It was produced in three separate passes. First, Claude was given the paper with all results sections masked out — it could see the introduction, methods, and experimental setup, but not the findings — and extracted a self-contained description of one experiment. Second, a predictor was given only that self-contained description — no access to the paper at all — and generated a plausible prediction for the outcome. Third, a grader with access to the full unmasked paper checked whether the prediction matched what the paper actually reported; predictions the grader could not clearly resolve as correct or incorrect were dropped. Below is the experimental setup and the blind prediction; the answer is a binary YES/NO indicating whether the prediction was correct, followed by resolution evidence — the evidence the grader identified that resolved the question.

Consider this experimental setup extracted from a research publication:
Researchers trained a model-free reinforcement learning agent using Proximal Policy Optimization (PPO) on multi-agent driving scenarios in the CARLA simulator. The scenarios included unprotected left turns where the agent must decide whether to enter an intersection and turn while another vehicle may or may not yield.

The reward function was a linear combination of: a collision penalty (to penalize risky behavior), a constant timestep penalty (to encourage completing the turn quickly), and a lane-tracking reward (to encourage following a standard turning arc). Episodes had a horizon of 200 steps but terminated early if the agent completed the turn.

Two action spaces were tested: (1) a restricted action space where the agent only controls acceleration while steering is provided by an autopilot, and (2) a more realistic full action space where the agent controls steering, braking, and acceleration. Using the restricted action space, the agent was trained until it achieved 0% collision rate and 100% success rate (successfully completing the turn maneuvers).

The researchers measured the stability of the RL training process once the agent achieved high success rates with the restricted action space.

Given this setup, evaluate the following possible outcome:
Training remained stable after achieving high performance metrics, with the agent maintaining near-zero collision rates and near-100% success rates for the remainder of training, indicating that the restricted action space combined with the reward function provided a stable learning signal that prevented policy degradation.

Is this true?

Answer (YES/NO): NO